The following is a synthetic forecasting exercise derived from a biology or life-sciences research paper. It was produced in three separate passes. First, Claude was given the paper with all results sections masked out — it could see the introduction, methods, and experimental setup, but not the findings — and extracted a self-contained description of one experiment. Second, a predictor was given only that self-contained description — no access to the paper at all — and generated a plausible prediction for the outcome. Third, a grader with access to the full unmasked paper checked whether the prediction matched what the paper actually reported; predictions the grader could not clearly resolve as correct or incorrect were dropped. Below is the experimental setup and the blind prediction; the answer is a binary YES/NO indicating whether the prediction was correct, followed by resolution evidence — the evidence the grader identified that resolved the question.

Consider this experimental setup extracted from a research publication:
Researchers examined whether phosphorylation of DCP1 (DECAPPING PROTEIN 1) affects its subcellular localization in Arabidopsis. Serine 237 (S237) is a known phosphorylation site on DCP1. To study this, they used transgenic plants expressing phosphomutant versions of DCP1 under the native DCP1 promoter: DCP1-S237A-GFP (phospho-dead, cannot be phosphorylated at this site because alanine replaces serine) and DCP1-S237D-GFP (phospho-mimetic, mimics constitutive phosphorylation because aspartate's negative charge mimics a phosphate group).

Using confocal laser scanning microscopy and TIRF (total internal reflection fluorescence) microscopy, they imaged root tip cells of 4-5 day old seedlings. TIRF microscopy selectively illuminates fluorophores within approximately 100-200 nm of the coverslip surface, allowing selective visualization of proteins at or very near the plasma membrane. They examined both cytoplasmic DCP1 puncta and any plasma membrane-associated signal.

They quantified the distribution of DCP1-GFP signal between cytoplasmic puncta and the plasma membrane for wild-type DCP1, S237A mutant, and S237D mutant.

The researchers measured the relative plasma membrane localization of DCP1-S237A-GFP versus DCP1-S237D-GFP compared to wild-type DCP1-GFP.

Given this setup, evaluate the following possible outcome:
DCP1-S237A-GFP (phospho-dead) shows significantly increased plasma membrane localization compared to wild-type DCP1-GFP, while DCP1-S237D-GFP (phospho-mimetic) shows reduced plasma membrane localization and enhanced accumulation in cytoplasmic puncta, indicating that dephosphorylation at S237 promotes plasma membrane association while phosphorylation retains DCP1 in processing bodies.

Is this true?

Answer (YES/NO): YES